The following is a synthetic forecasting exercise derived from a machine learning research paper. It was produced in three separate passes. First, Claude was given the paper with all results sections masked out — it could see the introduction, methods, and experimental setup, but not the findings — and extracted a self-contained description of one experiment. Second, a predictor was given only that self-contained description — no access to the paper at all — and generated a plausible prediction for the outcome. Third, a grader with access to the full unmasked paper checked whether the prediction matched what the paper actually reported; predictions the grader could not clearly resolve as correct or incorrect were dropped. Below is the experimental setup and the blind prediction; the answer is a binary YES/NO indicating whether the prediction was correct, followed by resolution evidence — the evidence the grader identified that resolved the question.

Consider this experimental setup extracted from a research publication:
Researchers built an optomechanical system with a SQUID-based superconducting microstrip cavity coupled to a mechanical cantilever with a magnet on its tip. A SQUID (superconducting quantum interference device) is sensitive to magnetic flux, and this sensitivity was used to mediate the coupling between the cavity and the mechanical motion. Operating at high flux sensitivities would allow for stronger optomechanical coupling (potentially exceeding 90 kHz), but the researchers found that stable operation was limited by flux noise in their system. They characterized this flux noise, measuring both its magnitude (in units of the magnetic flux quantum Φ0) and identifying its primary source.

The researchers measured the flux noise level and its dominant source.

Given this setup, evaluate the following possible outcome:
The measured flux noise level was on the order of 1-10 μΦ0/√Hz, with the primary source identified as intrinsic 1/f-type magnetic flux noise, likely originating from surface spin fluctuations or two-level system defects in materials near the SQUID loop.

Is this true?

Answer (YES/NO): NO